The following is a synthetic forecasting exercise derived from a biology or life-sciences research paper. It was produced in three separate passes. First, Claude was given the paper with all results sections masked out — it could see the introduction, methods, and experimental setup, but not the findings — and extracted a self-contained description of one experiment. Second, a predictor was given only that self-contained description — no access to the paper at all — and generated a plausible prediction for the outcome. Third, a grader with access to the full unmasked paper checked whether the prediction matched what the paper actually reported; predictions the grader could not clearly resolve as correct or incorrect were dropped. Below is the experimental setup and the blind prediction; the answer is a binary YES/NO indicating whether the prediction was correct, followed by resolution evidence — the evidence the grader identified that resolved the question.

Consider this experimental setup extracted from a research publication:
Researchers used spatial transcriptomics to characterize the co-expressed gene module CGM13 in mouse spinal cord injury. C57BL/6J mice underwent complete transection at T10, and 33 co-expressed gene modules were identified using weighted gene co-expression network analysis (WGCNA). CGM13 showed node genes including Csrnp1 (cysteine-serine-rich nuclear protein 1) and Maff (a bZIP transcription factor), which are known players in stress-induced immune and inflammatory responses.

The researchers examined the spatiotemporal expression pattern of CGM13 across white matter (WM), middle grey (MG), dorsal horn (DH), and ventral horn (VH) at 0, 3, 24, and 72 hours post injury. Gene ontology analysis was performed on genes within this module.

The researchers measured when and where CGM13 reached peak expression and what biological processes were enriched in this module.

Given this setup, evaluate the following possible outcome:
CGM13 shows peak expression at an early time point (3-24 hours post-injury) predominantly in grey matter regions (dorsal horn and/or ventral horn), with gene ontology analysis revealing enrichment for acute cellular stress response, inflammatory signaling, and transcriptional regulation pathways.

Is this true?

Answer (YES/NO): NO